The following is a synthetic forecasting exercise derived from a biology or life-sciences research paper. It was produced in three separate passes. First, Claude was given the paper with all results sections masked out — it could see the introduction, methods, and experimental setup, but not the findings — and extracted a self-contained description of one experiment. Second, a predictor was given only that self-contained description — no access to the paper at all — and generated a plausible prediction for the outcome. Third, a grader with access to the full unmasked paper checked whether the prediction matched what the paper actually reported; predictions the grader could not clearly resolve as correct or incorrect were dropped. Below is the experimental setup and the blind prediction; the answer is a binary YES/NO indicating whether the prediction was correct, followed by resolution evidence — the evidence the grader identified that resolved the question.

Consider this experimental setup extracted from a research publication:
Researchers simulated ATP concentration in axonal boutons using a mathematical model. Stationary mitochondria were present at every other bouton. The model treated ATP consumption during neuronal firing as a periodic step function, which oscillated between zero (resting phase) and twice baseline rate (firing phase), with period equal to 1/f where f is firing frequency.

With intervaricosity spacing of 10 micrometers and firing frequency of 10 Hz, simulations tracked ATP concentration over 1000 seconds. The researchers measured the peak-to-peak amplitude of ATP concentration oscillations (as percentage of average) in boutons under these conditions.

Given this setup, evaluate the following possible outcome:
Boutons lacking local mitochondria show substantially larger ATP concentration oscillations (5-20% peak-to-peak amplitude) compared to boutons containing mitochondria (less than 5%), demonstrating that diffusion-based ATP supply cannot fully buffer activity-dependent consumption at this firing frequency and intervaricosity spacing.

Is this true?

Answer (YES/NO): NO